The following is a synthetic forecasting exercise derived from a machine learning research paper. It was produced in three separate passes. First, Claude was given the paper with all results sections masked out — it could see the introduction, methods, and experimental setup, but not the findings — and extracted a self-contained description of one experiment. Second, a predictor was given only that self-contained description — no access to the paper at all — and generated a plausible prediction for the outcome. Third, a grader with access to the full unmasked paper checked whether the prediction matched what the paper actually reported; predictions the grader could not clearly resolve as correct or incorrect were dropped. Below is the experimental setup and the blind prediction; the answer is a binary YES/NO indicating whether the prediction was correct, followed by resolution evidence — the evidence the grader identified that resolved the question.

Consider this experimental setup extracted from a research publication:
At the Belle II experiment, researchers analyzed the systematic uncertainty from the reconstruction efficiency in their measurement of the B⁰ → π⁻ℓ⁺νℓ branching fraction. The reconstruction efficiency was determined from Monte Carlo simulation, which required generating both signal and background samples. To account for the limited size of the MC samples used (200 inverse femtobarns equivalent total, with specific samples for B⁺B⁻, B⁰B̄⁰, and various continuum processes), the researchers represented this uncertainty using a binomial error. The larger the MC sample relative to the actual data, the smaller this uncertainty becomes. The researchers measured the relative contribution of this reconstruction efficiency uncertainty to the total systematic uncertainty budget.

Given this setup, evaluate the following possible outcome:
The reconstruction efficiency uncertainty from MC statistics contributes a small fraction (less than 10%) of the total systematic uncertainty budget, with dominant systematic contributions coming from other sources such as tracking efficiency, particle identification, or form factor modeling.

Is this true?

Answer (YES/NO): NO